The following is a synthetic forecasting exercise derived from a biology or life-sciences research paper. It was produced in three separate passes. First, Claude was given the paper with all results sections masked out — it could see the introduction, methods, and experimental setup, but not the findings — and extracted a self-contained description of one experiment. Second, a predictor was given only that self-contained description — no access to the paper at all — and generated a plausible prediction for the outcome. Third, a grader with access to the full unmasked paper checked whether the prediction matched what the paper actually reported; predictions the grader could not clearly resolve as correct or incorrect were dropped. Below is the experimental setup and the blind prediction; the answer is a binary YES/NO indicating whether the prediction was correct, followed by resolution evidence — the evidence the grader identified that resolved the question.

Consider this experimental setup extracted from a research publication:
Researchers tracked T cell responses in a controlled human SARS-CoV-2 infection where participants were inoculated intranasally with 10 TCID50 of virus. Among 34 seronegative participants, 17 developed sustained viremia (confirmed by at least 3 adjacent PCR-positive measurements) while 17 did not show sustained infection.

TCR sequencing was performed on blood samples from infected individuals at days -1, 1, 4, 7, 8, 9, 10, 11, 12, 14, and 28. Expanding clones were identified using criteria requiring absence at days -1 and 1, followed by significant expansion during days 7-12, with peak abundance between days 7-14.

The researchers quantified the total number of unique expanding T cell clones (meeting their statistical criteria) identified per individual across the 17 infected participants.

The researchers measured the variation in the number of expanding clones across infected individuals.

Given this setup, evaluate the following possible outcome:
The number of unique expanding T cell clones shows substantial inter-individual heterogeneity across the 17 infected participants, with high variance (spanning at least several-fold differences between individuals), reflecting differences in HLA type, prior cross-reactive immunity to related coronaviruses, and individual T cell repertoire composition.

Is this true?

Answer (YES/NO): YES